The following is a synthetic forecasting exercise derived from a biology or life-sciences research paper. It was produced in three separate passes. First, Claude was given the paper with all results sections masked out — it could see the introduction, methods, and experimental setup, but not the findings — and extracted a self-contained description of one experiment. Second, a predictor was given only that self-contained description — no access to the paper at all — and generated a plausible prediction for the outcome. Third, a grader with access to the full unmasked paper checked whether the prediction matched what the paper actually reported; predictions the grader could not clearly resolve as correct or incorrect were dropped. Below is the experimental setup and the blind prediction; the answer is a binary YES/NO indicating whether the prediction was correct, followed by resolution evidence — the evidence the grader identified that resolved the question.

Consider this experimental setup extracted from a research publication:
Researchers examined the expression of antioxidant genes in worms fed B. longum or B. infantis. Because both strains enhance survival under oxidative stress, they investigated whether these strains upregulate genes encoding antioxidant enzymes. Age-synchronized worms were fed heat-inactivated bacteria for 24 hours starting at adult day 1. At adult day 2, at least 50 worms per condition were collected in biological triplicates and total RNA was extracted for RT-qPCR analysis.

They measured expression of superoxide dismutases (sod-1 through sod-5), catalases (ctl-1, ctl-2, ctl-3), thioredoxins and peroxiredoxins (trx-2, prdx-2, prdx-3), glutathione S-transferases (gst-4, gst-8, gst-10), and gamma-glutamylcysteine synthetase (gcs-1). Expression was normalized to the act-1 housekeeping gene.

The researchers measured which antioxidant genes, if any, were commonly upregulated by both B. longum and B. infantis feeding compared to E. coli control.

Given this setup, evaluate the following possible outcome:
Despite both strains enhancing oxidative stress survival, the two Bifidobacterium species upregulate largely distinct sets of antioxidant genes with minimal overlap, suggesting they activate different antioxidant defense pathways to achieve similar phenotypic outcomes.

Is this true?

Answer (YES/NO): NO